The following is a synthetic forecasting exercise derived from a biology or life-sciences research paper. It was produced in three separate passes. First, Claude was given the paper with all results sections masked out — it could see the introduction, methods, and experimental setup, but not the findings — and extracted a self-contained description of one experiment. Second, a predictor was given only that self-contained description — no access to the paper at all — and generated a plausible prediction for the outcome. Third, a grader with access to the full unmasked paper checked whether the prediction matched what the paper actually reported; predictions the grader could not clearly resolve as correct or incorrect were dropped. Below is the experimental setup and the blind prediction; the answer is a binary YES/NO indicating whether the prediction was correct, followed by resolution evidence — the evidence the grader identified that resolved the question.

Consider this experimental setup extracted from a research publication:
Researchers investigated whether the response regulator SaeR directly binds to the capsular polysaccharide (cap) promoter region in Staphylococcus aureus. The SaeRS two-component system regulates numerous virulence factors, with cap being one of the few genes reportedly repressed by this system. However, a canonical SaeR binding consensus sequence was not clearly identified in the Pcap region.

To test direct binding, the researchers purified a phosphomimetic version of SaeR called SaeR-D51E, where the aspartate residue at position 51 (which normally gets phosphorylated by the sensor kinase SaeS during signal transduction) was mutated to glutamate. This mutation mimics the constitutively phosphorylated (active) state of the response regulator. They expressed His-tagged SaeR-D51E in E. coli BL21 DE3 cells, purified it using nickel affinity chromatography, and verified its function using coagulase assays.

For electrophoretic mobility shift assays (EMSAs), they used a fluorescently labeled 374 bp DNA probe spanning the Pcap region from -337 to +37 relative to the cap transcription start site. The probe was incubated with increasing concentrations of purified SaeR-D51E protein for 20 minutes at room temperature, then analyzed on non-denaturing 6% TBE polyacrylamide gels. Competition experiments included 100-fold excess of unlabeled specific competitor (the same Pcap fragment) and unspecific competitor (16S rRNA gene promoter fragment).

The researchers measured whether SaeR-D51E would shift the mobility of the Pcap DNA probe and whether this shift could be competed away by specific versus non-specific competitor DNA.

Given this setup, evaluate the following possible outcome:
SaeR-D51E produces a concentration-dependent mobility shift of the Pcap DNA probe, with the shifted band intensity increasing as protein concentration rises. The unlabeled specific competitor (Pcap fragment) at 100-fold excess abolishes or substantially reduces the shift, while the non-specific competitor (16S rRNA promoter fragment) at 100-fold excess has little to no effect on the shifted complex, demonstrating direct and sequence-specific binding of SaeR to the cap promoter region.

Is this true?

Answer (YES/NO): YES